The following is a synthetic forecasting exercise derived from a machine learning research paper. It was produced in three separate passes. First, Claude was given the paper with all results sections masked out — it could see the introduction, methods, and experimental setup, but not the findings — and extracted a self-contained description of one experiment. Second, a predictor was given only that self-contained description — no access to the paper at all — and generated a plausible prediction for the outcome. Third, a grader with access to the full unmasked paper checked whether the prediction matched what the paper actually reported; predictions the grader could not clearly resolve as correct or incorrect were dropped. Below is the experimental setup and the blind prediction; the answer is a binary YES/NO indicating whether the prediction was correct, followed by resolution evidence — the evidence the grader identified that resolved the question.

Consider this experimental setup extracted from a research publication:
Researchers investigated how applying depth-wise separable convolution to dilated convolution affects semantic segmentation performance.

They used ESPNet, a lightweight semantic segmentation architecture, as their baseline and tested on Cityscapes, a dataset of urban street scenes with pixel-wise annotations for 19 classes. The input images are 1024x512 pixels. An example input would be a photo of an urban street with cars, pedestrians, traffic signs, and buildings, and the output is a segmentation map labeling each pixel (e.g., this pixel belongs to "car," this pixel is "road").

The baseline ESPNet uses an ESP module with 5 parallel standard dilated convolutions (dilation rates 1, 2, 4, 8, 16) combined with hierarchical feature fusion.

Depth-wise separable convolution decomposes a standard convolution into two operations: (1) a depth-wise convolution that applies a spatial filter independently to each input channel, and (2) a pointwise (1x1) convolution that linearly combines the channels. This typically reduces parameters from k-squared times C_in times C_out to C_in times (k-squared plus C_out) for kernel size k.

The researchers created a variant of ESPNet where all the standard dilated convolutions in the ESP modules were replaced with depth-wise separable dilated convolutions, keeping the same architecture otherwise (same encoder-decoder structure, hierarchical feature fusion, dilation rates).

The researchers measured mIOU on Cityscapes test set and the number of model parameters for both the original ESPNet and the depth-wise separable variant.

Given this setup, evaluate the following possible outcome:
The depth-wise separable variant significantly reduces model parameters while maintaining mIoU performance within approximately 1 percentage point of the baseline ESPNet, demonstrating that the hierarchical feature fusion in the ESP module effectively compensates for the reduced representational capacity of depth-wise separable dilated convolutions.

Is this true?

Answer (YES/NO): NO